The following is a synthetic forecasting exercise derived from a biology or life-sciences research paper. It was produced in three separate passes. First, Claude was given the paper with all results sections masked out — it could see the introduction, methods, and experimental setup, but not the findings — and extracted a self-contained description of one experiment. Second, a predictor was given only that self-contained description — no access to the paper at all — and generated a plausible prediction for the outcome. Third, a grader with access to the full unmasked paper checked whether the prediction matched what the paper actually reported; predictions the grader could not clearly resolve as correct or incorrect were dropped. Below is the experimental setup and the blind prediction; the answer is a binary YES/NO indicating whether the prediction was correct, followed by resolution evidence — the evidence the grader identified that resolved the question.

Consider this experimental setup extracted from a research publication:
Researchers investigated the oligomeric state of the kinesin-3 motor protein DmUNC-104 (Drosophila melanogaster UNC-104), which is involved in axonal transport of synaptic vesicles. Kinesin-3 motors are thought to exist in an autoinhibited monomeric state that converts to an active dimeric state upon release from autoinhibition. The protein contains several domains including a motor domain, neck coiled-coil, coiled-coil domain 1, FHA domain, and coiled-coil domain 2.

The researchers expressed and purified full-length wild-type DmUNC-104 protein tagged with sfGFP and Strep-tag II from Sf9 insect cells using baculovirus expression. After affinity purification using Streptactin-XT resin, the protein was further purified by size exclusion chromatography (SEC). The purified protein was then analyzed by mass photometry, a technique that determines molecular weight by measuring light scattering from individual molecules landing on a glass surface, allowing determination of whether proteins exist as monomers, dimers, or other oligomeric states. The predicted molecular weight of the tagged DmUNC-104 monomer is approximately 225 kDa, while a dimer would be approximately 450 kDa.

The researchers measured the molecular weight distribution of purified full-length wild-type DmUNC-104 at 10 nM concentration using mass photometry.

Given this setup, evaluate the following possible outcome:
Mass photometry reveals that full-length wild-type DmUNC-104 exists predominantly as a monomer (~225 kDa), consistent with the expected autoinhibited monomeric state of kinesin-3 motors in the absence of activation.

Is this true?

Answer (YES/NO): NO